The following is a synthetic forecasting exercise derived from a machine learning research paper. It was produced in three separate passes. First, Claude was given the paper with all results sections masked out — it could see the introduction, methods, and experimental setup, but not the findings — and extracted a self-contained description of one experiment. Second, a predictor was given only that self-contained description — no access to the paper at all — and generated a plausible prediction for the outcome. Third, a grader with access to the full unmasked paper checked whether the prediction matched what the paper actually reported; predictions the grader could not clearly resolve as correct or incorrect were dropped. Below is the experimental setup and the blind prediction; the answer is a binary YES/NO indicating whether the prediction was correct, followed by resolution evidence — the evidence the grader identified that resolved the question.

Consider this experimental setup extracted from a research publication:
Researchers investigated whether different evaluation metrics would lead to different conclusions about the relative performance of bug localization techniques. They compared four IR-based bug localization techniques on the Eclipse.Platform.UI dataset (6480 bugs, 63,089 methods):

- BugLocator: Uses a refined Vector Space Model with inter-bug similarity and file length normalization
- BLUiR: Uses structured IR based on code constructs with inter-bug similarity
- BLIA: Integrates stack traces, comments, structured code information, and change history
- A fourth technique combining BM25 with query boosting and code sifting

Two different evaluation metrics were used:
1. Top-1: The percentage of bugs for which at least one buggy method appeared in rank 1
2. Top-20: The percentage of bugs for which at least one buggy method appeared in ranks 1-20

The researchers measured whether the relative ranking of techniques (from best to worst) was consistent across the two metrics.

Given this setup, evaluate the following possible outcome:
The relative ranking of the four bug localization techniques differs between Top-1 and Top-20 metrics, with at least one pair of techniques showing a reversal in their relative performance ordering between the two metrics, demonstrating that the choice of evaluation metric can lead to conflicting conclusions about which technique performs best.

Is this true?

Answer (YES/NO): NO